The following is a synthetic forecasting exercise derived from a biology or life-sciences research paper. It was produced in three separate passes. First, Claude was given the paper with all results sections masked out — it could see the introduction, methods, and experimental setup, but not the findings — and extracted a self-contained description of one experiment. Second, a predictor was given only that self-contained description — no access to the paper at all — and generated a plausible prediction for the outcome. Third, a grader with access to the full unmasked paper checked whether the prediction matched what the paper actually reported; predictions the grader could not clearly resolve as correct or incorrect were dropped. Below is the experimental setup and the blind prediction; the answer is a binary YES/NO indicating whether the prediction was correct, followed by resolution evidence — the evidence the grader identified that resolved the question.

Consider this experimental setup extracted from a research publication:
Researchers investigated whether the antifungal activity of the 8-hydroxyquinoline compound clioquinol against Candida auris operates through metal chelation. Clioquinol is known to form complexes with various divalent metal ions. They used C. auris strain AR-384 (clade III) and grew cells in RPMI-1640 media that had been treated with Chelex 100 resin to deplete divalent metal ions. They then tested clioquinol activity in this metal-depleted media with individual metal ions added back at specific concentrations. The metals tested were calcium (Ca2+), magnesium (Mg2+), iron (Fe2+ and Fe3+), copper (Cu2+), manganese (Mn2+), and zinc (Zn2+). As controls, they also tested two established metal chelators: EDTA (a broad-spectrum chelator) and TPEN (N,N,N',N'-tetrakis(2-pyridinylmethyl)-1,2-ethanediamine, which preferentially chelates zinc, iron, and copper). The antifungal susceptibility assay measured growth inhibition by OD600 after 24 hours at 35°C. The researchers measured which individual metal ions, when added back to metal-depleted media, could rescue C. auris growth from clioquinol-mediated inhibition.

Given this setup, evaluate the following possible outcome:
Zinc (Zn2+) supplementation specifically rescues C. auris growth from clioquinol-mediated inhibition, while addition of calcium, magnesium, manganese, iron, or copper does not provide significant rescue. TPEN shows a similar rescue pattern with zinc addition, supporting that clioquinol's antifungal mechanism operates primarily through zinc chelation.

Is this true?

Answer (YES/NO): NO